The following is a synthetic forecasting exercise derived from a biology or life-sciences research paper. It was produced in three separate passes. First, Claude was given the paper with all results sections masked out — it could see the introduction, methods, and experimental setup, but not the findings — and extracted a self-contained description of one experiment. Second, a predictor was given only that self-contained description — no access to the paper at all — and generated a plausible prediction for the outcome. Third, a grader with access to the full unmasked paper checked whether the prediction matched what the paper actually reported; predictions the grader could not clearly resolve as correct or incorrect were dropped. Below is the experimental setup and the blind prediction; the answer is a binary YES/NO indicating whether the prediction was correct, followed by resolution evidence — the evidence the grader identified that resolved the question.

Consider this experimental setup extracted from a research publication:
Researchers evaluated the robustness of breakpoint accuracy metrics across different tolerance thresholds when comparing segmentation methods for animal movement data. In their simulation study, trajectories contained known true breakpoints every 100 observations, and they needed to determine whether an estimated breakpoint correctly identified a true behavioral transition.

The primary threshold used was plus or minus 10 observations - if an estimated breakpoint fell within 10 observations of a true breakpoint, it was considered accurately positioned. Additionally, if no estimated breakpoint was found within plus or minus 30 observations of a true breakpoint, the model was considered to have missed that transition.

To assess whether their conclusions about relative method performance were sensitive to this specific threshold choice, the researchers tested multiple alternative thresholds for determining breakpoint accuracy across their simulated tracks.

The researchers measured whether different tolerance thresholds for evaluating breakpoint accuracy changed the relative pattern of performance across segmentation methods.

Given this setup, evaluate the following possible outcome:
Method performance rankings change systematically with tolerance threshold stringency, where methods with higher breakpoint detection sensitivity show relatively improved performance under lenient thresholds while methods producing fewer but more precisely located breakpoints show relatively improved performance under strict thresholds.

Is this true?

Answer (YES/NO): NO